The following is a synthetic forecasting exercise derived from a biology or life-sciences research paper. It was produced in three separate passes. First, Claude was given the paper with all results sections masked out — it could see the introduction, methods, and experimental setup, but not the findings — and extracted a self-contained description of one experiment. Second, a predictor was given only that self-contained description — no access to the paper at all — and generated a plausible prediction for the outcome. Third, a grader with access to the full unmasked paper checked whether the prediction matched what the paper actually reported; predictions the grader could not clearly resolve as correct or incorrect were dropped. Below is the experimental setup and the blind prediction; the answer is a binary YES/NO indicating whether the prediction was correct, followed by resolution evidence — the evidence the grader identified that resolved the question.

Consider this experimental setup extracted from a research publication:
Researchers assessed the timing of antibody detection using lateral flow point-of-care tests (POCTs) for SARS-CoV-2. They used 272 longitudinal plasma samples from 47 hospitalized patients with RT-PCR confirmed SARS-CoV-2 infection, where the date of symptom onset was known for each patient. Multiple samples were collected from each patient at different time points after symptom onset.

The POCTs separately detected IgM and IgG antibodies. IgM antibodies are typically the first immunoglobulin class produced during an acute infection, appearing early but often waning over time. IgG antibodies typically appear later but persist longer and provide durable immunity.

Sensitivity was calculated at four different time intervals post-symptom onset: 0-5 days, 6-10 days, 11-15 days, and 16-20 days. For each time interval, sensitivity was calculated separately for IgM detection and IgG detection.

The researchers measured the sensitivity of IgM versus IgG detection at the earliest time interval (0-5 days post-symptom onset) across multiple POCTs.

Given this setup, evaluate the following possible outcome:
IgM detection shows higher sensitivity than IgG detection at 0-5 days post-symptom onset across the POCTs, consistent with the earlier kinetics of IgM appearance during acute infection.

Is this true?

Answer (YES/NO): NO